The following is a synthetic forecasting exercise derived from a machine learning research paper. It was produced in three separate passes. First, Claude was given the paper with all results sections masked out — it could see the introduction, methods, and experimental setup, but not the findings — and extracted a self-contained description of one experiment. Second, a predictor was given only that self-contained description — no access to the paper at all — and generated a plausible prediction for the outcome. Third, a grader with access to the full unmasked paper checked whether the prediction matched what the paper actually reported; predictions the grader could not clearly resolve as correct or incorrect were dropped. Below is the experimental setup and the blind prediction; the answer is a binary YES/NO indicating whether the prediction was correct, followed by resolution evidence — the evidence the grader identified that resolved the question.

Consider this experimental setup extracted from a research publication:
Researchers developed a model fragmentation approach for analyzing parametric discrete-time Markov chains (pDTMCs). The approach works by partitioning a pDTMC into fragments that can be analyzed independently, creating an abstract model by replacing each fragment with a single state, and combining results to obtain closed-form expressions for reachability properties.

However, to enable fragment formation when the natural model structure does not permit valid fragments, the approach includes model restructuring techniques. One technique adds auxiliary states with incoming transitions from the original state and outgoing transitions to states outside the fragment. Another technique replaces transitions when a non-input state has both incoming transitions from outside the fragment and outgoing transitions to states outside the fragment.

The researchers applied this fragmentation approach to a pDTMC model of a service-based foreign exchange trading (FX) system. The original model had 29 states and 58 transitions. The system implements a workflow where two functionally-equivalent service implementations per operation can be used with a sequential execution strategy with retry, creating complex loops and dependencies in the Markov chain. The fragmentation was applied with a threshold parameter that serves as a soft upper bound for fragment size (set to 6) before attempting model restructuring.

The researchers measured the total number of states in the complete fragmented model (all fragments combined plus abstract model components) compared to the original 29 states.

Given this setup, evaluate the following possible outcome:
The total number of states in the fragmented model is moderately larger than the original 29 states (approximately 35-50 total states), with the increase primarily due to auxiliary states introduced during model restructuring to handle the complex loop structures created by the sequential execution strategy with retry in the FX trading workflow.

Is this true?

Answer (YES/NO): YES